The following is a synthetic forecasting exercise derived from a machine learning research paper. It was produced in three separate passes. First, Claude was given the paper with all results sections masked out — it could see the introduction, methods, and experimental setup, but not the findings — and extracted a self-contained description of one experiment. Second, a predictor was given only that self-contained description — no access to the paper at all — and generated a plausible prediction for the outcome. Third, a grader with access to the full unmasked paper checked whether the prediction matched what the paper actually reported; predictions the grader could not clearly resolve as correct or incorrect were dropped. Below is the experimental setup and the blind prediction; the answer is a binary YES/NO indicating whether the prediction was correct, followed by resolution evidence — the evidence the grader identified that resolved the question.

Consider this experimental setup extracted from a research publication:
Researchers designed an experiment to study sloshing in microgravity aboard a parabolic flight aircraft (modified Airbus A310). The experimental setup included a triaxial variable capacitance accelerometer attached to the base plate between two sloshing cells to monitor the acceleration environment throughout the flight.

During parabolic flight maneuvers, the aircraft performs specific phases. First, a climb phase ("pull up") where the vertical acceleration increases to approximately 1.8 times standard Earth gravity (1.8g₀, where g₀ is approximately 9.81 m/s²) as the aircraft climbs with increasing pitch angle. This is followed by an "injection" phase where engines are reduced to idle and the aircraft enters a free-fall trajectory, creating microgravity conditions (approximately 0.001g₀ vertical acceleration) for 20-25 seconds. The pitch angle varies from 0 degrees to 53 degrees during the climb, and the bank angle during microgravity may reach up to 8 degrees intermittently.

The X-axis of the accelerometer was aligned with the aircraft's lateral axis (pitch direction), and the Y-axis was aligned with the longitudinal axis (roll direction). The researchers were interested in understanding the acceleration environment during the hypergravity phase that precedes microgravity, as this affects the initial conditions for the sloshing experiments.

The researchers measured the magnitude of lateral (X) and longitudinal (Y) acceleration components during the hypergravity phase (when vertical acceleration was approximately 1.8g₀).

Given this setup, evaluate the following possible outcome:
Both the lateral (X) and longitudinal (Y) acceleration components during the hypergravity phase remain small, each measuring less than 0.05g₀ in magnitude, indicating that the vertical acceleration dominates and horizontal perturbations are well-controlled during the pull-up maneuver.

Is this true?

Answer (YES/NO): NO